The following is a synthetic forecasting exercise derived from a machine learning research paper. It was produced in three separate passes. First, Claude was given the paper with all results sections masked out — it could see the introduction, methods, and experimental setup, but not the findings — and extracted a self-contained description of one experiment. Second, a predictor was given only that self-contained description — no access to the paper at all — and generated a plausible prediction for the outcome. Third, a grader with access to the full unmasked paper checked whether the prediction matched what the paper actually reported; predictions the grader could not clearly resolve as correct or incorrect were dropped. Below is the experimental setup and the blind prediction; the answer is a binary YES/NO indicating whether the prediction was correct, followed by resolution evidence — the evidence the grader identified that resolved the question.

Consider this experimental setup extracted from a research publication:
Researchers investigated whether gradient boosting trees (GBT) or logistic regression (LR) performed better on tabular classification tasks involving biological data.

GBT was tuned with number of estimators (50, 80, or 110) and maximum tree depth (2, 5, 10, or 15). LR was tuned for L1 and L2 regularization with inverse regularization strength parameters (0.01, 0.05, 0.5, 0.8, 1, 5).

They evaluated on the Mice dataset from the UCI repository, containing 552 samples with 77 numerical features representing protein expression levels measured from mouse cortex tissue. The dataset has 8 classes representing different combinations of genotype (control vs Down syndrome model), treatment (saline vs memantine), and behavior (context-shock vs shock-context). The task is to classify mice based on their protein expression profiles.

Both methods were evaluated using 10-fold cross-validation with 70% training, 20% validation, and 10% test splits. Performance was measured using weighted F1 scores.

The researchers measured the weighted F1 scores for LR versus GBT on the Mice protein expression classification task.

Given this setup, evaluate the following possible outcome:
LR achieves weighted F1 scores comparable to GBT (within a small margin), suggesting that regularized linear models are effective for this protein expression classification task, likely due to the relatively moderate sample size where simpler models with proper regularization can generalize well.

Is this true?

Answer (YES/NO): NO